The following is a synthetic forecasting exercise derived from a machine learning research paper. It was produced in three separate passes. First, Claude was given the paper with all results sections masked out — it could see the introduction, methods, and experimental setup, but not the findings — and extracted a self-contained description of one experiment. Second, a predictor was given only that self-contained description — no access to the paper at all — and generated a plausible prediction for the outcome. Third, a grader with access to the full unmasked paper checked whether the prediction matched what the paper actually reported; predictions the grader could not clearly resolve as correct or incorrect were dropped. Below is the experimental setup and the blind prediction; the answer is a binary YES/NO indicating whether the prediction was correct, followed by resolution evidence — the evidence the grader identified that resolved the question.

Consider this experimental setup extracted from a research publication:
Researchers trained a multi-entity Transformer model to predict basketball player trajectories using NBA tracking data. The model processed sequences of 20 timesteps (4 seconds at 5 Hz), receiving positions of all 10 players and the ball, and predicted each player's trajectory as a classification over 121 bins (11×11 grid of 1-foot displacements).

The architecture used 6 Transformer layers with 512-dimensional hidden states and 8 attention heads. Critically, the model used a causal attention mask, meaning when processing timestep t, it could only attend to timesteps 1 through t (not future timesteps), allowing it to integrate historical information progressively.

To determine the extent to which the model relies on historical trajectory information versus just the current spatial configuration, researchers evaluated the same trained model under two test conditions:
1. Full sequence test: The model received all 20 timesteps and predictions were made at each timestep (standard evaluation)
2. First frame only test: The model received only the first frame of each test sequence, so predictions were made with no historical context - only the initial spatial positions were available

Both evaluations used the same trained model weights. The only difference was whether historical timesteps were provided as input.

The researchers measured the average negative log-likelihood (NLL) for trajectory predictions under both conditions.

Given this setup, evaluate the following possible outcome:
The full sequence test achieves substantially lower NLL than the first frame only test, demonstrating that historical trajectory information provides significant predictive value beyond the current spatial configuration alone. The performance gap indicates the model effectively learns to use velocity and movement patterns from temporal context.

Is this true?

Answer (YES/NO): YES